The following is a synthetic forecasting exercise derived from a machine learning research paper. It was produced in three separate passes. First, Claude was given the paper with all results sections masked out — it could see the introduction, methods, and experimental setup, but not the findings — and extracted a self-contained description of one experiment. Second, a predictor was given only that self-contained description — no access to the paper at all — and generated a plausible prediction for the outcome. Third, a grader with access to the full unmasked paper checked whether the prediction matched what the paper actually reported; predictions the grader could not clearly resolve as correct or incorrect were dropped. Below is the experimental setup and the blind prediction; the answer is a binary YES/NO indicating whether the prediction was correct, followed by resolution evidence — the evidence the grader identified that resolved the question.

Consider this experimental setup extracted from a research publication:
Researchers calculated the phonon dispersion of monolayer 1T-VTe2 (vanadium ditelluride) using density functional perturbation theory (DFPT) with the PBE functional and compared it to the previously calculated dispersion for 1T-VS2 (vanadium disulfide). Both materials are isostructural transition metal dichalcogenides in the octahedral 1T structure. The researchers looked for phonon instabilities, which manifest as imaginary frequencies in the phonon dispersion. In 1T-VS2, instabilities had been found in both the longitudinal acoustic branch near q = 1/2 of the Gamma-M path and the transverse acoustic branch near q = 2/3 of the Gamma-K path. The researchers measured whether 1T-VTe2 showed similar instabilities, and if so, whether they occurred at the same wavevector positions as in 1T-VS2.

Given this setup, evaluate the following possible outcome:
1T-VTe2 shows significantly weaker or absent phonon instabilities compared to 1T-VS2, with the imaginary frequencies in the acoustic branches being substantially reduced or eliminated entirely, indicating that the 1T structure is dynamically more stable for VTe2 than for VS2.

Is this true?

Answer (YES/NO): NO